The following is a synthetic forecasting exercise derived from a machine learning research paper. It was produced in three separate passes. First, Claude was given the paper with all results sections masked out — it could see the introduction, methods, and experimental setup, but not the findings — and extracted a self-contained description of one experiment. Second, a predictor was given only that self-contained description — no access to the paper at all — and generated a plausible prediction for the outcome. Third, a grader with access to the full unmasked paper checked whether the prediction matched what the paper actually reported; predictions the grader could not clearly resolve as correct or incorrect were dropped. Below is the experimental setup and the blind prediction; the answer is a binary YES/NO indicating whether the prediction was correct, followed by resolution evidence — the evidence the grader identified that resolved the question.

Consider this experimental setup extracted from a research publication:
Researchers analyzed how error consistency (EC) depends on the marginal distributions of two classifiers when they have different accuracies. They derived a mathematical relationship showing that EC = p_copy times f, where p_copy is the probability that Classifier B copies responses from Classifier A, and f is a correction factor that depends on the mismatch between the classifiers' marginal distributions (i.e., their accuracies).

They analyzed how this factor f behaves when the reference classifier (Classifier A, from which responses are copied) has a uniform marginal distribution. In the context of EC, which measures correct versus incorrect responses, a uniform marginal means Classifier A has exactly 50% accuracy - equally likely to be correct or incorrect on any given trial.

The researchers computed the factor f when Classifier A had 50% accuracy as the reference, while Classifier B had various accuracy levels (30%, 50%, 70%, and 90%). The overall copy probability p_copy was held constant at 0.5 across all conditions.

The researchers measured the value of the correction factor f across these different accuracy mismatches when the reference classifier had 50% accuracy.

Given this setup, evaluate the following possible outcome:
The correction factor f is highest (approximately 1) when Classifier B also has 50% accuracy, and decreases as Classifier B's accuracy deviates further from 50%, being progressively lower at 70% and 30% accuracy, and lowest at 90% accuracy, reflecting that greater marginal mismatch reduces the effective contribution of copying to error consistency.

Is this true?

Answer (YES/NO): NO